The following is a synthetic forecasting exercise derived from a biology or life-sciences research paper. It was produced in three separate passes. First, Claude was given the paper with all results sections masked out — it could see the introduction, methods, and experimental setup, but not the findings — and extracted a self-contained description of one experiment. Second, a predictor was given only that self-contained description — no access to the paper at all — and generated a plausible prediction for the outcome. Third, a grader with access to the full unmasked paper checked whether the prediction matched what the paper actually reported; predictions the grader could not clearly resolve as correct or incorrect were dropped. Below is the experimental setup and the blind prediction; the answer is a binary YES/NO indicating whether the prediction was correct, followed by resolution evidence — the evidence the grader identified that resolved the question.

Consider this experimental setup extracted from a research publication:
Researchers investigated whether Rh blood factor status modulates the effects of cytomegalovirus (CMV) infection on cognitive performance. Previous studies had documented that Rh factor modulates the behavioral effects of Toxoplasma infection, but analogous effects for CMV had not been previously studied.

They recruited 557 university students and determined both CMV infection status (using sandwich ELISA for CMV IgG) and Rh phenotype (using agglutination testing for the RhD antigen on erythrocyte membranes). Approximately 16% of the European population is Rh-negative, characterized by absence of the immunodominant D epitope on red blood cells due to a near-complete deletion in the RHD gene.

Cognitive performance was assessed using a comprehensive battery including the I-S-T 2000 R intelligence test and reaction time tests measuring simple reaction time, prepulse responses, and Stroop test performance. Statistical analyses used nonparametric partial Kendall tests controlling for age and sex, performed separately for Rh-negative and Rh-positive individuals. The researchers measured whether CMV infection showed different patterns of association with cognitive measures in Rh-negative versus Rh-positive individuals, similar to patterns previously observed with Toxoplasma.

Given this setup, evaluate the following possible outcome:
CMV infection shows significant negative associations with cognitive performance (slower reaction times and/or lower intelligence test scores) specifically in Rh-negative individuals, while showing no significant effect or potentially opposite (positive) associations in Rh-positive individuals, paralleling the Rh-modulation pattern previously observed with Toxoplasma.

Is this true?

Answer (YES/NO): NO